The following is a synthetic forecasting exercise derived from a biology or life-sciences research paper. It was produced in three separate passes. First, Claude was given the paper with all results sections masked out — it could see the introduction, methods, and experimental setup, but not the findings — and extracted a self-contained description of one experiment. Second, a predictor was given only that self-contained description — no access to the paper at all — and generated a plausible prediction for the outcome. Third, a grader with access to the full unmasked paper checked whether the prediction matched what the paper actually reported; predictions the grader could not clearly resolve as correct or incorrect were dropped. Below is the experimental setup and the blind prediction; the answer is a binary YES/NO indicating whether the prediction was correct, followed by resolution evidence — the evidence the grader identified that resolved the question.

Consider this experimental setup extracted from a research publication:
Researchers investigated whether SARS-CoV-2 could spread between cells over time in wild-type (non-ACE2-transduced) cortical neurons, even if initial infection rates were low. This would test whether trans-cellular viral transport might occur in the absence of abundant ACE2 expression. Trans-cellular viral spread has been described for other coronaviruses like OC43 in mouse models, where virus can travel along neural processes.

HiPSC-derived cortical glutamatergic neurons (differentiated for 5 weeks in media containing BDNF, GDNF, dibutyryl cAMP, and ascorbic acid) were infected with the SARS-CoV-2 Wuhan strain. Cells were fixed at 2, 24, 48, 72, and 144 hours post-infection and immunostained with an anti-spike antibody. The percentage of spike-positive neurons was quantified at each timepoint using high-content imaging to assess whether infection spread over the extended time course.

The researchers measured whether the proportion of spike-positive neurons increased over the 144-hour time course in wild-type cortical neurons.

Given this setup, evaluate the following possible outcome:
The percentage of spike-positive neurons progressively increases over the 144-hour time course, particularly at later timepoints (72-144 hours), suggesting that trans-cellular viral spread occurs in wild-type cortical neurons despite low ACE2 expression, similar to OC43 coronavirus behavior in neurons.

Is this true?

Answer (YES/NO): NO